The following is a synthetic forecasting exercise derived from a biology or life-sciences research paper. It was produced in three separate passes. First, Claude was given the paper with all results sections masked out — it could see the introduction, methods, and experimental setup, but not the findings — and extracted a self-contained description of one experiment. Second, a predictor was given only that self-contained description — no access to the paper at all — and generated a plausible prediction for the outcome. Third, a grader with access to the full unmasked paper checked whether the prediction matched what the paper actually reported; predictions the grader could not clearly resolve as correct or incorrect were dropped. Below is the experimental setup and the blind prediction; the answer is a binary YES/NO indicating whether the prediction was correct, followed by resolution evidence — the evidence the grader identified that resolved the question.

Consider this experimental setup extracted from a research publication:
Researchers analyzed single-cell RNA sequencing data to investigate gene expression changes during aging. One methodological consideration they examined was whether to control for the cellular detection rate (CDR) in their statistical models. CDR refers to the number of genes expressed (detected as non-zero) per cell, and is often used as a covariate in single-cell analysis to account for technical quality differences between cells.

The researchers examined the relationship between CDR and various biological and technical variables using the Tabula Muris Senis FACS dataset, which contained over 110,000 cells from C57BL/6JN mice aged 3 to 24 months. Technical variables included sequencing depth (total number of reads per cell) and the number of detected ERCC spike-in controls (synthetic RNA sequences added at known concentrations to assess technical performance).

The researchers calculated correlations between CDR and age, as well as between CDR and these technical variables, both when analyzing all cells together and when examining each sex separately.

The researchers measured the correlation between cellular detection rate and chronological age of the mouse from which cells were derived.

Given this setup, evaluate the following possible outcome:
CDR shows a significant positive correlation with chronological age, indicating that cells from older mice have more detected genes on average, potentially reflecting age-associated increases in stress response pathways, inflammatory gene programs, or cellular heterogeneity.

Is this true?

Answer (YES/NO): YES